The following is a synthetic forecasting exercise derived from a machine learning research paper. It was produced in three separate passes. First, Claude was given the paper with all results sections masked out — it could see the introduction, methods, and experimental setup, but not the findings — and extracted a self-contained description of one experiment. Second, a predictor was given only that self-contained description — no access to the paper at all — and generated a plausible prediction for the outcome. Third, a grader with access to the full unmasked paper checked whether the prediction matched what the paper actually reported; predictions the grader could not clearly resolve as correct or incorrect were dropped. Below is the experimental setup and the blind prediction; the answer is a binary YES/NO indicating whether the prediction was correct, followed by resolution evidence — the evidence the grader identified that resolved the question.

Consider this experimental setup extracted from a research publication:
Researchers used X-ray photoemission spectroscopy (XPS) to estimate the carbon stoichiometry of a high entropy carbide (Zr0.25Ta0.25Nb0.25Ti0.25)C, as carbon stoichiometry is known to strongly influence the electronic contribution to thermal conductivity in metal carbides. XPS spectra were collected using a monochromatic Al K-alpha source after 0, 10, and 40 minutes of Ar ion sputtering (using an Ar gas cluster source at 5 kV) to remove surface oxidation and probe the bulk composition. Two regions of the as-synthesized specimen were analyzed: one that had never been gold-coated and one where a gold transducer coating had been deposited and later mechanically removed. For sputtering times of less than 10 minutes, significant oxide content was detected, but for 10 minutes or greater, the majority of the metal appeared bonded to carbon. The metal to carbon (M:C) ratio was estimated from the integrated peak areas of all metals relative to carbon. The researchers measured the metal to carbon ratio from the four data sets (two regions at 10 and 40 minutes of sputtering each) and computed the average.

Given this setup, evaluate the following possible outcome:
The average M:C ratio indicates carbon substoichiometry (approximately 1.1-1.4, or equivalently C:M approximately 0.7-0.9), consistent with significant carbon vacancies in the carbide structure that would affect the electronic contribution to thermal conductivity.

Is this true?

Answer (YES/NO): NO